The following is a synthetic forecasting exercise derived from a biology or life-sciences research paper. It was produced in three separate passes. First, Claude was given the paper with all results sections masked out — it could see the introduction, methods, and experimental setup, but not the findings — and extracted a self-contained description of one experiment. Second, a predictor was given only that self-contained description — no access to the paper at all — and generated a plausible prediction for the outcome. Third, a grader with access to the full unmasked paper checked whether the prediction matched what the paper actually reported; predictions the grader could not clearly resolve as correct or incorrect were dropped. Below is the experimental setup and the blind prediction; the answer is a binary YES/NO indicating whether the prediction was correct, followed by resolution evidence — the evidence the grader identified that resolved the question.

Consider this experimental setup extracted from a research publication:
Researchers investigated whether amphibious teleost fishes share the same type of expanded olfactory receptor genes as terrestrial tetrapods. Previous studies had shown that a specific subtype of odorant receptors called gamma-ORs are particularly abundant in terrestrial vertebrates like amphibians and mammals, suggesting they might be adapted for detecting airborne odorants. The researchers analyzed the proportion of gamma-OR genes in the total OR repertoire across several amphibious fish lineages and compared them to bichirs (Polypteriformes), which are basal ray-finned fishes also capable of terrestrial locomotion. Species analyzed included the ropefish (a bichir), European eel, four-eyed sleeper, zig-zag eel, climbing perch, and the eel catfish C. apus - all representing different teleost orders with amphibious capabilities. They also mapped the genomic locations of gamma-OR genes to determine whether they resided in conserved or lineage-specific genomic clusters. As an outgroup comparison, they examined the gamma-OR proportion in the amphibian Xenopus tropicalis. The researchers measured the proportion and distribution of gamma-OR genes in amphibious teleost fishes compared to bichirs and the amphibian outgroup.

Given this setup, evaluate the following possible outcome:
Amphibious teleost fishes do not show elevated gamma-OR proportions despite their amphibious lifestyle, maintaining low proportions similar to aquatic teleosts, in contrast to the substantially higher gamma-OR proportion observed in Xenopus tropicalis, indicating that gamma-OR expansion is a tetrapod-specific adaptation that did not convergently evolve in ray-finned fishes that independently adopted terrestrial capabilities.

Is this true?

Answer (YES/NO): NO